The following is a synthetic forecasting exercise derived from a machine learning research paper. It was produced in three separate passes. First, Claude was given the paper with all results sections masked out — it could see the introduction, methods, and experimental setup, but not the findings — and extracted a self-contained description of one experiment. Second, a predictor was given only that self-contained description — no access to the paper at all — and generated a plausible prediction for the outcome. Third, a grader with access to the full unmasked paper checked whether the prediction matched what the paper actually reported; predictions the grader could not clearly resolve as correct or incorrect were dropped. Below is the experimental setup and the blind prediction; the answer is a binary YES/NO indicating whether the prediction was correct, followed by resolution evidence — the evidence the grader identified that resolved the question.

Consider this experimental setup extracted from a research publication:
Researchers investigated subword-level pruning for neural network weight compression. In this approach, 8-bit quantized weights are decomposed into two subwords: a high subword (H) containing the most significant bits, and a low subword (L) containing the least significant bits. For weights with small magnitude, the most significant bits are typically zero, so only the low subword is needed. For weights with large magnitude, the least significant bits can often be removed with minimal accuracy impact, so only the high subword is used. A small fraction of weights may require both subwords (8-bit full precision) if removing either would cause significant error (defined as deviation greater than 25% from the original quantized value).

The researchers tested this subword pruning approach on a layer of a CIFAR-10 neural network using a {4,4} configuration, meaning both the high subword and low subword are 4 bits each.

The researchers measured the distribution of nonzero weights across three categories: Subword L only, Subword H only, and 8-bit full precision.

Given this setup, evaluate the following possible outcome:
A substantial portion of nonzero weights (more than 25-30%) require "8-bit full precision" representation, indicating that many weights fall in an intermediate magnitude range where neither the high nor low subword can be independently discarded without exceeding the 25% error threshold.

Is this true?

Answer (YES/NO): NO